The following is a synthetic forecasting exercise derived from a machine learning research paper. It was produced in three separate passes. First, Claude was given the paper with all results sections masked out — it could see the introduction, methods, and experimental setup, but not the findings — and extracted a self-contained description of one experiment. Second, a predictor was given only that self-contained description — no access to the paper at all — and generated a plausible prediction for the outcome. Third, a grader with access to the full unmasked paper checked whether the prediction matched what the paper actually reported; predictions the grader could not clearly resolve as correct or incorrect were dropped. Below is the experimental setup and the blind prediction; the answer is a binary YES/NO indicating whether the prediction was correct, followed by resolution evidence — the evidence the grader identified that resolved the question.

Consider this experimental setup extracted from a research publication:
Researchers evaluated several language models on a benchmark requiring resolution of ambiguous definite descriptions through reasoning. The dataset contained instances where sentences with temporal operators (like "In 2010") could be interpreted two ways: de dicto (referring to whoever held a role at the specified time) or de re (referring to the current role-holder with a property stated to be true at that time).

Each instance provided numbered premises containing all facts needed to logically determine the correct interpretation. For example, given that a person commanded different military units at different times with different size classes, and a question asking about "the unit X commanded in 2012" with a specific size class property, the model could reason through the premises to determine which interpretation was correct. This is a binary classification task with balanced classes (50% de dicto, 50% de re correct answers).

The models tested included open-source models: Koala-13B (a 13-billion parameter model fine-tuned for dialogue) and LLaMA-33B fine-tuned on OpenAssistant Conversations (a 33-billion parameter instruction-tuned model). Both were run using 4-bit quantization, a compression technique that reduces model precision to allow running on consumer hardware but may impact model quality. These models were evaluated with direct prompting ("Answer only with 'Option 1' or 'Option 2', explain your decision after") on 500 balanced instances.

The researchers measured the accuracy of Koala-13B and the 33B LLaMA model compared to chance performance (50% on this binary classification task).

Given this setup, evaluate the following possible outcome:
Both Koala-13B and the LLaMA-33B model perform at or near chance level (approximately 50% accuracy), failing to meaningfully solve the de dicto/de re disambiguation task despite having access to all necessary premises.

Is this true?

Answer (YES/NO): NO